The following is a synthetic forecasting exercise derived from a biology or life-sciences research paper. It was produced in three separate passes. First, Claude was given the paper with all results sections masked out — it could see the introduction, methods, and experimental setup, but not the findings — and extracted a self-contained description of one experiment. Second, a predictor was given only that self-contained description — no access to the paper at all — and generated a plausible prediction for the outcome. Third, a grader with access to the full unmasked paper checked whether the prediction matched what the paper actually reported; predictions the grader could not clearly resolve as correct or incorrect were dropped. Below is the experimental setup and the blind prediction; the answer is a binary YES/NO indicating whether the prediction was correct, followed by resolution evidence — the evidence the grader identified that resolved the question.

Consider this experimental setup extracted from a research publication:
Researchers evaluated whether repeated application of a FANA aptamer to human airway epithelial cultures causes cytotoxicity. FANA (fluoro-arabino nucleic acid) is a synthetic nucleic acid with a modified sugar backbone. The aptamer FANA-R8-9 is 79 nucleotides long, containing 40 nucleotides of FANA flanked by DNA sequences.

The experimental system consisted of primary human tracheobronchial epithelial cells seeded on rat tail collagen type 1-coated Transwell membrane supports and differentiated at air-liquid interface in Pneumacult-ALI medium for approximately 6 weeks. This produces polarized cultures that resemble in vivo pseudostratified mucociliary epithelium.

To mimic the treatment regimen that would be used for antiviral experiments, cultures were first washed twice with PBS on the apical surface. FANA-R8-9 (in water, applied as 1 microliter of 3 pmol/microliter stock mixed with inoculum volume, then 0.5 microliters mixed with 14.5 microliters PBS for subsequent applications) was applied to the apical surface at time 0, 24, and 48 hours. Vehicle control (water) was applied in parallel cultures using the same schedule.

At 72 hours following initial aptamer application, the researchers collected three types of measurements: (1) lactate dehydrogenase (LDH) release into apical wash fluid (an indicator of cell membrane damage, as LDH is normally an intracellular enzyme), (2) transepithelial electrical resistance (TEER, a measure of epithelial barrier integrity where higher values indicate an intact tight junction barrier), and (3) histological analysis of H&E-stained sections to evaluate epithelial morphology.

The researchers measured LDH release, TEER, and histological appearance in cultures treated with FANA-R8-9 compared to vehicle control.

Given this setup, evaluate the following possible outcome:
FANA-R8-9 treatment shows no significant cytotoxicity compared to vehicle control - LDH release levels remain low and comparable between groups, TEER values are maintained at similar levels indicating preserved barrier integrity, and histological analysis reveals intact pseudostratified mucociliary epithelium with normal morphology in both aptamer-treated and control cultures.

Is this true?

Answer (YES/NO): YES